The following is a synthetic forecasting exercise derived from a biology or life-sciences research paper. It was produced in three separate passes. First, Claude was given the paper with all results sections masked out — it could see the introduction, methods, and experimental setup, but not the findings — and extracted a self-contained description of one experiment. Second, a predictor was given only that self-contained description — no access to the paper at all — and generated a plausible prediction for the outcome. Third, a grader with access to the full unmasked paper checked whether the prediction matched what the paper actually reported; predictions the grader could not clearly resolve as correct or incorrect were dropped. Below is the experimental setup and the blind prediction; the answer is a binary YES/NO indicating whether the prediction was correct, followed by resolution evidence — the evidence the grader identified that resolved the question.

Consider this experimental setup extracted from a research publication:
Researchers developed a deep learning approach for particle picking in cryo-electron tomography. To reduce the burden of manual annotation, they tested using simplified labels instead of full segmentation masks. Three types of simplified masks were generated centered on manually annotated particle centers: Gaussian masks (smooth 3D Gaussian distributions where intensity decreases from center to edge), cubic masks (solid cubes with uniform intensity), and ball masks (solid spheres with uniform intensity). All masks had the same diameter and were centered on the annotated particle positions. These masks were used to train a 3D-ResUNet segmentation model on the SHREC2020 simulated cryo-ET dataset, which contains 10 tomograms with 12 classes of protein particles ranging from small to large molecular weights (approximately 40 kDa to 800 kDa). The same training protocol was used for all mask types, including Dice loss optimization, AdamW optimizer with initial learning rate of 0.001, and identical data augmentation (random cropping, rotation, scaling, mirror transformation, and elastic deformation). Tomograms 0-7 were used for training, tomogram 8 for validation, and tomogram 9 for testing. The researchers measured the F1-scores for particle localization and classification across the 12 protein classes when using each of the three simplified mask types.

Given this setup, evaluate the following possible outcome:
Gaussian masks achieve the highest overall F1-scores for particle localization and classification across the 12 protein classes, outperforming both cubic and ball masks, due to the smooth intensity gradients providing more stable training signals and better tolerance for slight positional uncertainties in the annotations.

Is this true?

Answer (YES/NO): YES